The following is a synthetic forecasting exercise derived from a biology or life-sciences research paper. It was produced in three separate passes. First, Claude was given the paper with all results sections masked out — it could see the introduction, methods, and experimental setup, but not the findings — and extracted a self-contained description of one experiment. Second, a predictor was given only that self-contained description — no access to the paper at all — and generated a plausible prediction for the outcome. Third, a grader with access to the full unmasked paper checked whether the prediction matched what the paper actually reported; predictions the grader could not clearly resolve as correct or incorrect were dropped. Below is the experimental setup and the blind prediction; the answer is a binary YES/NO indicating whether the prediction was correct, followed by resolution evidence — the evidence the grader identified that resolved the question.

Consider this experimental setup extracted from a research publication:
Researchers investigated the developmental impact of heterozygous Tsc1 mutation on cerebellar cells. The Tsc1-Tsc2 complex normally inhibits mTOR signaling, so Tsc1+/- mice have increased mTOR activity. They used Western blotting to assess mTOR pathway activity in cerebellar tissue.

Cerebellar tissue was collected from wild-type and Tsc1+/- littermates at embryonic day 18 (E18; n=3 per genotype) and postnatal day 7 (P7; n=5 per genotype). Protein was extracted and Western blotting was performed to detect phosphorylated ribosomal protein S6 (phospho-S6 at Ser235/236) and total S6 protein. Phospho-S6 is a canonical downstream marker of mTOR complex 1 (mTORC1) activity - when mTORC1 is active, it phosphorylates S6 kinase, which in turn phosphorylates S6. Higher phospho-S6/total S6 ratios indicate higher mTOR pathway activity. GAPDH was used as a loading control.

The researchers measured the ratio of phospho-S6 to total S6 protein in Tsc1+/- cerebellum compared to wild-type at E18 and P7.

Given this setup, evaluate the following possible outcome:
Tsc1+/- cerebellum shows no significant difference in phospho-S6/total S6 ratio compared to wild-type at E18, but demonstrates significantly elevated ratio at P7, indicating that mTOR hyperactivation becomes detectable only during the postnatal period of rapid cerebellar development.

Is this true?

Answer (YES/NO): YES